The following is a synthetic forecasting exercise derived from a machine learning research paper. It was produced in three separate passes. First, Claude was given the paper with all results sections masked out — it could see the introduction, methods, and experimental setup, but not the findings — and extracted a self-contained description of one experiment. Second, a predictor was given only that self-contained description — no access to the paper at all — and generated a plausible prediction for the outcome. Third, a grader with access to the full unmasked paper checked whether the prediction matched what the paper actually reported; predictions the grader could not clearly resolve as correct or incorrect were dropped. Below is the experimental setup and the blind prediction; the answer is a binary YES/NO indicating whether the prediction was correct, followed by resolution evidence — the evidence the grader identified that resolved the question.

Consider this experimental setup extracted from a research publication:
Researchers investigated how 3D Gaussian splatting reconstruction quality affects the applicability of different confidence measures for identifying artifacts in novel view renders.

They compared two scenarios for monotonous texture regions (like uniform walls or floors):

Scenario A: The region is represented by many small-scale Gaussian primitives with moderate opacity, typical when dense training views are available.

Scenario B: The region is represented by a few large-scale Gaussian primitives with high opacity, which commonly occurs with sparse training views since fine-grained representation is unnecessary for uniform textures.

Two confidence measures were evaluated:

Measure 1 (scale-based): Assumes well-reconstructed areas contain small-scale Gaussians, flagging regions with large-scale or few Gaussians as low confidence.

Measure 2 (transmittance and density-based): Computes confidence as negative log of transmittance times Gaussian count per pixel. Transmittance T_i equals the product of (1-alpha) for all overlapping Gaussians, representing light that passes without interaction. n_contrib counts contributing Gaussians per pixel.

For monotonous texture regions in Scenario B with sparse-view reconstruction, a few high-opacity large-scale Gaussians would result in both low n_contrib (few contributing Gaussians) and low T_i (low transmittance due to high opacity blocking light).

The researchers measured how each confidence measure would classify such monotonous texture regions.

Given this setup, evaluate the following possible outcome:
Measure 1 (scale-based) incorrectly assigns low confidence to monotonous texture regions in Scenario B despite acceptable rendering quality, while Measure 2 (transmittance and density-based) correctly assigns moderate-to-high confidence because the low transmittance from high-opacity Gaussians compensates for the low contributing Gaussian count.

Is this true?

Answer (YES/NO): YES